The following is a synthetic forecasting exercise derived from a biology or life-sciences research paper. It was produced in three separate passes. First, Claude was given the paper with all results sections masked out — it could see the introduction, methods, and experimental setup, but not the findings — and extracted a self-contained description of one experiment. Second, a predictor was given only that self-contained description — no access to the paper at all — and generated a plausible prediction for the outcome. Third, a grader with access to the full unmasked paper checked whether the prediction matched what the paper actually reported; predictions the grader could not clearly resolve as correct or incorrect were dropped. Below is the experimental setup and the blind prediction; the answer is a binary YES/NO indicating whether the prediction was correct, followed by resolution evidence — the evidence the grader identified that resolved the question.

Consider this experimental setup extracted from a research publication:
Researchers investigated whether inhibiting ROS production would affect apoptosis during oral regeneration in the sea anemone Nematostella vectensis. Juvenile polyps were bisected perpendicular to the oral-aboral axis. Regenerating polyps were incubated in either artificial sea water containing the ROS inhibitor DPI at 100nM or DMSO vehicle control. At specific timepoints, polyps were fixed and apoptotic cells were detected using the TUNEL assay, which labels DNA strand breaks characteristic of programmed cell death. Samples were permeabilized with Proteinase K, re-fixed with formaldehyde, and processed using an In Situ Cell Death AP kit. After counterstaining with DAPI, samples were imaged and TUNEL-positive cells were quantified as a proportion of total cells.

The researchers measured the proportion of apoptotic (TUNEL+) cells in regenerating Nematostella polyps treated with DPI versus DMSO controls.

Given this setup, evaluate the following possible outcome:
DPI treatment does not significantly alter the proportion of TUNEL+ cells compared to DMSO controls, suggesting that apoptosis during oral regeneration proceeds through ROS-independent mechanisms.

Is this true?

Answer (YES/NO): NO